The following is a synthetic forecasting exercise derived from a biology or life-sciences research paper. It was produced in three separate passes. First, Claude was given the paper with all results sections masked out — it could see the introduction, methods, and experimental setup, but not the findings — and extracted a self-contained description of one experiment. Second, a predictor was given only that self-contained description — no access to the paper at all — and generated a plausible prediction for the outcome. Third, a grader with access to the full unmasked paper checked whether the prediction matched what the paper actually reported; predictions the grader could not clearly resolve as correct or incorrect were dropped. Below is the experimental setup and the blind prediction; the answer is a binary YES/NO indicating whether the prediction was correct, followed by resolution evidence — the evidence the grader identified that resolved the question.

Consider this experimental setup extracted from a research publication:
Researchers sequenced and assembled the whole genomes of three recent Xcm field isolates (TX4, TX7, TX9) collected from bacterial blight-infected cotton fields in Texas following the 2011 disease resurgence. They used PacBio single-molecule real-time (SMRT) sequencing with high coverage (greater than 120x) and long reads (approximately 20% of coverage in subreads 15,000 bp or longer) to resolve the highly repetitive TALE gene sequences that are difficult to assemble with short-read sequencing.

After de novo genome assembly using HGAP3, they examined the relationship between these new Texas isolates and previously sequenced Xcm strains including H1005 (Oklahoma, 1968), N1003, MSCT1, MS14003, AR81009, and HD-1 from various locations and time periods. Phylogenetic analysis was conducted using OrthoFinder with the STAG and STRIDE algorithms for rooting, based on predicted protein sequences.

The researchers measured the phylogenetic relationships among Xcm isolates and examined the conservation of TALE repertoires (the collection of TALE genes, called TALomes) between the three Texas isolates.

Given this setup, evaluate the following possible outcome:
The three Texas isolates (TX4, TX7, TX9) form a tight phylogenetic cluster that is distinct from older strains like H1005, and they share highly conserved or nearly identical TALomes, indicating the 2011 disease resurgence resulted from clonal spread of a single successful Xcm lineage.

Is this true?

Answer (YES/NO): YES